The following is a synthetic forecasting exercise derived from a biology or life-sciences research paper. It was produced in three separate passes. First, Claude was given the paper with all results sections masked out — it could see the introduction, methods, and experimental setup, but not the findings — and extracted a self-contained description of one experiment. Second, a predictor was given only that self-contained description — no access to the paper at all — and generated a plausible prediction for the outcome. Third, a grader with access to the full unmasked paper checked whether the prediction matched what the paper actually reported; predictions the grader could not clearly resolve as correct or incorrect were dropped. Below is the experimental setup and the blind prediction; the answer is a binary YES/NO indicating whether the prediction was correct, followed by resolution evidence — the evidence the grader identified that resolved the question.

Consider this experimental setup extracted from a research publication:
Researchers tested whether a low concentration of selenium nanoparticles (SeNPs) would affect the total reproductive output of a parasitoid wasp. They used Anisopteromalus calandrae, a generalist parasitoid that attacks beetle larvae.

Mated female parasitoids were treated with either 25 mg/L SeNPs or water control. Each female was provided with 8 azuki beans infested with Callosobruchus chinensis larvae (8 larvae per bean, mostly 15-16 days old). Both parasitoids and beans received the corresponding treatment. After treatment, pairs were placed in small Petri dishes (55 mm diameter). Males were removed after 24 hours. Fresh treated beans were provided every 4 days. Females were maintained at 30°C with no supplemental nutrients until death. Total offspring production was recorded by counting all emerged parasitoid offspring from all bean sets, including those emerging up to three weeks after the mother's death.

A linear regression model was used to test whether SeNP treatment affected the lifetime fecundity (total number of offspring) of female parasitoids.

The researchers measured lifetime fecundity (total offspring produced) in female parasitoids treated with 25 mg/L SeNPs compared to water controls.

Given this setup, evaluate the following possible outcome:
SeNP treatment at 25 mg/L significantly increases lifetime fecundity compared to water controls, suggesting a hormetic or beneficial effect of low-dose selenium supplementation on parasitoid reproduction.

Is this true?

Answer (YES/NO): YES